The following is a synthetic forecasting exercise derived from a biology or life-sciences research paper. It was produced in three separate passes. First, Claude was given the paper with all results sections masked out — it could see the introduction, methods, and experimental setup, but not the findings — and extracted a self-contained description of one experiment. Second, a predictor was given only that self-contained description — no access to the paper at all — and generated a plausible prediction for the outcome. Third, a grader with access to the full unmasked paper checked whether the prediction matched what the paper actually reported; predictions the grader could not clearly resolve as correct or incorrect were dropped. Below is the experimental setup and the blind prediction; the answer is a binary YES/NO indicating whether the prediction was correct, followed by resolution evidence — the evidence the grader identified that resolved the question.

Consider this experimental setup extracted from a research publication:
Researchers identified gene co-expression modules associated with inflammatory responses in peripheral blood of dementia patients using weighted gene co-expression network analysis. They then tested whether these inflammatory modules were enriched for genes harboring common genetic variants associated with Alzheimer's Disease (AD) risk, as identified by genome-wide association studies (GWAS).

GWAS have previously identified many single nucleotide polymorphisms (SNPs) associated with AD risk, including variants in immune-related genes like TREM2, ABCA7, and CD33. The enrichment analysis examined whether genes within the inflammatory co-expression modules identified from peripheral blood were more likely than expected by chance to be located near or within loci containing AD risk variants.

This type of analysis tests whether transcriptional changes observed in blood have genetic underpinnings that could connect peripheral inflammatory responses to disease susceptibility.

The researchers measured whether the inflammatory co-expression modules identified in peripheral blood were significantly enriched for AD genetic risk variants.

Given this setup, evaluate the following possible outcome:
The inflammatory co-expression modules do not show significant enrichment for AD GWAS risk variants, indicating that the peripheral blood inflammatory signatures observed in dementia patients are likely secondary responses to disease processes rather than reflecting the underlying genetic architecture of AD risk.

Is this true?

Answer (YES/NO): NO